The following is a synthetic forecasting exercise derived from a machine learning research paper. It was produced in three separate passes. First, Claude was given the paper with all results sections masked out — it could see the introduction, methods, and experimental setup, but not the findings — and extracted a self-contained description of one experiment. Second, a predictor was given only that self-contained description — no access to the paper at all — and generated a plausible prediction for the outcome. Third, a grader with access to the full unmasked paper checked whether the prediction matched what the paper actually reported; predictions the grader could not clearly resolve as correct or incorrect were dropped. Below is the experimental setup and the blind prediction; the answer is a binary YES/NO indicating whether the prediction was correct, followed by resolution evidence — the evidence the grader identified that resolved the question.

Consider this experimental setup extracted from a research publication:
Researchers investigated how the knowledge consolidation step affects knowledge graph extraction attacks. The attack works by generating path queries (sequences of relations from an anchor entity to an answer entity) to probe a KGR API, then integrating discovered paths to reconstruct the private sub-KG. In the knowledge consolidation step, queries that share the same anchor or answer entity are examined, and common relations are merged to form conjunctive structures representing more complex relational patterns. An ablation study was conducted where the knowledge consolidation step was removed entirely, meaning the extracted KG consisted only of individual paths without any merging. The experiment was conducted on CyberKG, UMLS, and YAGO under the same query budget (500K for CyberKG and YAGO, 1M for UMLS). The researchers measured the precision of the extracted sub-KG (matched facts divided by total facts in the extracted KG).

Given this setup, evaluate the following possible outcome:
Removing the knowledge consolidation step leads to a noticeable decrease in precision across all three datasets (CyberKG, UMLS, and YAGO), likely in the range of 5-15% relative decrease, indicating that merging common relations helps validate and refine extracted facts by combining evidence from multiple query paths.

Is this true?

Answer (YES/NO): NO